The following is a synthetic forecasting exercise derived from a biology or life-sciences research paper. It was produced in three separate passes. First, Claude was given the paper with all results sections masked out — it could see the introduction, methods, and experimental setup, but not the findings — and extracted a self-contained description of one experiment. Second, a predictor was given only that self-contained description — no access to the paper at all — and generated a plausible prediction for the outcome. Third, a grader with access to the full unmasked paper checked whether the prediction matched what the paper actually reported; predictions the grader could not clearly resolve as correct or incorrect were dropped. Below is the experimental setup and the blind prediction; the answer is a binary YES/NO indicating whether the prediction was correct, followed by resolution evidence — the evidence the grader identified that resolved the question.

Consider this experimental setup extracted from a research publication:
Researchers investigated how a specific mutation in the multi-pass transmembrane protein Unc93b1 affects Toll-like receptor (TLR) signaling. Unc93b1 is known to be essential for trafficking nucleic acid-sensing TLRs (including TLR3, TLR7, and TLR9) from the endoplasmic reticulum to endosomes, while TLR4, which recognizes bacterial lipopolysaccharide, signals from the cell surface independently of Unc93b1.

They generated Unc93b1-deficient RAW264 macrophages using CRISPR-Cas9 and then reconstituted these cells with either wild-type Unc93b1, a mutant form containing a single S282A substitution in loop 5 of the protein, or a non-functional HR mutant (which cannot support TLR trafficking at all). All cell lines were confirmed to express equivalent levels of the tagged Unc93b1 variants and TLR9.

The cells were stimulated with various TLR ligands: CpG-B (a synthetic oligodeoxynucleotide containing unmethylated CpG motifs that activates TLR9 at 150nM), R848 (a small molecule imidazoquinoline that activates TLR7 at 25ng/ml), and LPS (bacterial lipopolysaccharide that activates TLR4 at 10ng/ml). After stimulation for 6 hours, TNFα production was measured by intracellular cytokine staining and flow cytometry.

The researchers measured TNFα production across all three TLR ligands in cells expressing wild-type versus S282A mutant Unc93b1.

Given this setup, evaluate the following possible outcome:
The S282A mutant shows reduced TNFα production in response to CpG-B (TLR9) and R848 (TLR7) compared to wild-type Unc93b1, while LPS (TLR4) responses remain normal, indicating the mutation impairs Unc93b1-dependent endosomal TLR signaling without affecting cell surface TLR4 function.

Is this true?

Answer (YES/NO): NO